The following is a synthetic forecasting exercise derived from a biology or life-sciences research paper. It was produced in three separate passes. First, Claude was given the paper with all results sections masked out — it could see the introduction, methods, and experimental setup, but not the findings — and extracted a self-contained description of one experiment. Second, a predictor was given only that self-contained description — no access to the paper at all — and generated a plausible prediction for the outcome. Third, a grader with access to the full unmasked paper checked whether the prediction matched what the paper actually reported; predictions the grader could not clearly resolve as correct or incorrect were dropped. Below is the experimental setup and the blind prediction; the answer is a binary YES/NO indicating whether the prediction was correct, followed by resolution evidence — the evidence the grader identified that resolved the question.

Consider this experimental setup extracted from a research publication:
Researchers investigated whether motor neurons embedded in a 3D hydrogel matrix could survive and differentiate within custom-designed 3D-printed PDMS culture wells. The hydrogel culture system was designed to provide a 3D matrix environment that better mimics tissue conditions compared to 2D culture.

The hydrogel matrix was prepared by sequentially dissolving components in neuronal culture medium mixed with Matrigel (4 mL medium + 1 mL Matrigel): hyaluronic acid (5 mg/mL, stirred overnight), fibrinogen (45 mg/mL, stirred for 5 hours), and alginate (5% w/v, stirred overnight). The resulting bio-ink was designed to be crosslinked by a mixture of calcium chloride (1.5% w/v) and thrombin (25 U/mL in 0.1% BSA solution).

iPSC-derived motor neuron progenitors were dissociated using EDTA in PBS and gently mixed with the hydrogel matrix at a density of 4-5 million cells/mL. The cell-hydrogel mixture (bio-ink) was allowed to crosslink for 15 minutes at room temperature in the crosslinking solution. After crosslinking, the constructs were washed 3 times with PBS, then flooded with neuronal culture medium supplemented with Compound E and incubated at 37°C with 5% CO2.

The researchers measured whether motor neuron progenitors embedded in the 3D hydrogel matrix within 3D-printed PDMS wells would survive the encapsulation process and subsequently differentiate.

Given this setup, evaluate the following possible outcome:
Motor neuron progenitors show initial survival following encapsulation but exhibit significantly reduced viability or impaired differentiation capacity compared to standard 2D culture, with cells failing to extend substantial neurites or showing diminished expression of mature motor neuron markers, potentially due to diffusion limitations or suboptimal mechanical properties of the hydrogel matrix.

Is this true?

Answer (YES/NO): NO